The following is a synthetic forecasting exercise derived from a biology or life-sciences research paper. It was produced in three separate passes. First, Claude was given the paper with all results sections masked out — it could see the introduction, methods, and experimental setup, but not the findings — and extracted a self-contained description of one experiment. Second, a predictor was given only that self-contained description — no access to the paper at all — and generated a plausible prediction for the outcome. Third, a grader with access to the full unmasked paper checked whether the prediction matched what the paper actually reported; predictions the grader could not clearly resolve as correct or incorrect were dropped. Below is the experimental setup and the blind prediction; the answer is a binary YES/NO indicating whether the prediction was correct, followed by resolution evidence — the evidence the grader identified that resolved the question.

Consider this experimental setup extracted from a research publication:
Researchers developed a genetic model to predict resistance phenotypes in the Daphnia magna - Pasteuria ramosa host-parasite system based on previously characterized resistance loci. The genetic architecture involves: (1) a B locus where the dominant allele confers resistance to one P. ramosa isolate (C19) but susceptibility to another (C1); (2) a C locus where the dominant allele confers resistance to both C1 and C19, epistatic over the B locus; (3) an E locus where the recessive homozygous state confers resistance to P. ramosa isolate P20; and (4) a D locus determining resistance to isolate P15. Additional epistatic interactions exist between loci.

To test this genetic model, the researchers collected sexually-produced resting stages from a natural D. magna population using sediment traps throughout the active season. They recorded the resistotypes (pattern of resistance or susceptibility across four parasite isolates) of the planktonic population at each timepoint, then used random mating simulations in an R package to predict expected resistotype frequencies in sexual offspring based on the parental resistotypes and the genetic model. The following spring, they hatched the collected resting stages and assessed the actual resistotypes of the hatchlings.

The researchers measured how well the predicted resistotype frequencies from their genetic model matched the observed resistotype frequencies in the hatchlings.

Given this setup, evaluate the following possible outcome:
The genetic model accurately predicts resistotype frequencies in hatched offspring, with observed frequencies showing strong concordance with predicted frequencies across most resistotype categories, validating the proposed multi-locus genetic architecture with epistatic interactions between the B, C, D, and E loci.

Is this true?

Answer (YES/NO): NO